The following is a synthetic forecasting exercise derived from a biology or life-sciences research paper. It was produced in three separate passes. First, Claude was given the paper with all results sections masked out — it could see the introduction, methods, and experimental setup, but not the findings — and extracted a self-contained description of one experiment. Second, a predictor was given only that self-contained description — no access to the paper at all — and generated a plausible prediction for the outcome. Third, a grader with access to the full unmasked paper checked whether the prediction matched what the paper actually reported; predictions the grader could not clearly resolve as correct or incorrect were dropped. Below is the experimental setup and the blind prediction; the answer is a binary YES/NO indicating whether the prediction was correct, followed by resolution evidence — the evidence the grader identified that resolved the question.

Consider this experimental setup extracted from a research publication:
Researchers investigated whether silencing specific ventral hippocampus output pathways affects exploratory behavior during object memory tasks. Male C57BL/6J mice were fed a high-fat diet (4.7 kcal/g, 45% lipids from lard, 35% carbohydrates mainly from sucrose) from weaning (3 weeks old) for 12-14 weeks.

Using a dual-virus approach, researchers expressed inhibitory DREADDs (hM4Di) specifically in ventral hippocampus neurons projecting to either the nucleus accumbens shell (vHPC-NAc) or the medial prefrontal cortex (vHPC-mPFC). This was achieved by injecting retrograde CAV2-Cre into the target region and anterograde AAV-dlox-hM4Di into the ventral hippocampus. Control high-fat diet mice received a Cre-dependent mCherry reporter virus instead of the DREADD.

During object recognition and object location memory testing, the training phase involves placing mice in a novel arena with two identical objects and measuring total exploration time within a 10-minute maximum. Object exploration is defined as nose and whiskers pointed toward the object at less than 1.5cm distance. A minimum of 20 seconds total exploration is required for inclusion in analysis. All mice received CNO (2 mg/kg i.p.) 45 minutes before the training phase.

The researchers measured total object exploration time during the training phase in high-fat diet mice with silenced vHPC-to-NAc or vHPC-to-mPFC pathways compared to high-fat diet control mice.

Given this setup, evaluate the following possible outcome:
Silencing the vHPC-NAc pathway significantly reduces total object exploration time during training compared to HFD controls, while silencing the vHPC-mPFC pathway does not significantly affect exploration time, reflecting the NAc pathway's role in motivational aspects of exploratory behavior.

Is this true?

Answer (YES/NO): NO